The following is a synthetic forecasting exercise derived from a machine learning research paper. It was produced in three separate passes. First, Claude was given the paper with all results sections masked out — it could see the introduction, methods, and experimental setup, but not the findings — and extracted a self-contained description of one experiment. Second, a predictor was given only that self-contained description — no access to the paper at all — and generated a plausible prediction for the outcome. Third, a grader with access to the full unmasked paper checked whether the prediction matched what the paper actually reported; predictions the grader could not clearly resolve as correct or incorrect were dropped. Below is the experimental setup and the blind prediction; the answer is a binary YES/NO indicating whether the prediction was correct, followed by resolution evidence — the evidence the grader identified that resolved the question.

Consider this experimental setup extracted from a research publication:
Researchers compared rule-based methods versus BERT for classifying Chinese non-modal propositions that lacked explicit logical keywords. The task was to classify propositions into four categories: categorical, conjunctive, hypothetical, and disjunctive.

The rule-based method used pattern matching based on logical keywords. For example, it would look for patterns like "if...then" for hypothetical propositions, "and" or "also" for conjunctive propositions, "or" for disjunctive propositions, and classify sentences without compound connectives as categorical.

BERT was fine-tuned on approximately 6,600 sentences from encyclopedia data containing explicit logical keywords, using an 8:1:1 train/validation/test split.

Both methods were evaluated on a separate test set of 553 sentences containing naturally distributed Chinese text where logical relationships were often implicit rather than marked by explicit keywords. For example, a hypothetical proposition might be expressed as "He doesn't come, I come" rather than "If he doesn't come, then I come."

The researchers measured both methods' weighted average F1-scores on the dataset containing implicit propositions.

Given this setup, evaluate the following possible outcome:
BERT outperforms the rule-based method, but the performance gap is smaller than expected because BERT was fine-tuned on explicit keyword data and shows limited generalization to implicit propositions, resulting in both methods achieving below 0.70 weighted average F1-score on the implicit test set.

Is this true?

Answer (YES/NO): YES